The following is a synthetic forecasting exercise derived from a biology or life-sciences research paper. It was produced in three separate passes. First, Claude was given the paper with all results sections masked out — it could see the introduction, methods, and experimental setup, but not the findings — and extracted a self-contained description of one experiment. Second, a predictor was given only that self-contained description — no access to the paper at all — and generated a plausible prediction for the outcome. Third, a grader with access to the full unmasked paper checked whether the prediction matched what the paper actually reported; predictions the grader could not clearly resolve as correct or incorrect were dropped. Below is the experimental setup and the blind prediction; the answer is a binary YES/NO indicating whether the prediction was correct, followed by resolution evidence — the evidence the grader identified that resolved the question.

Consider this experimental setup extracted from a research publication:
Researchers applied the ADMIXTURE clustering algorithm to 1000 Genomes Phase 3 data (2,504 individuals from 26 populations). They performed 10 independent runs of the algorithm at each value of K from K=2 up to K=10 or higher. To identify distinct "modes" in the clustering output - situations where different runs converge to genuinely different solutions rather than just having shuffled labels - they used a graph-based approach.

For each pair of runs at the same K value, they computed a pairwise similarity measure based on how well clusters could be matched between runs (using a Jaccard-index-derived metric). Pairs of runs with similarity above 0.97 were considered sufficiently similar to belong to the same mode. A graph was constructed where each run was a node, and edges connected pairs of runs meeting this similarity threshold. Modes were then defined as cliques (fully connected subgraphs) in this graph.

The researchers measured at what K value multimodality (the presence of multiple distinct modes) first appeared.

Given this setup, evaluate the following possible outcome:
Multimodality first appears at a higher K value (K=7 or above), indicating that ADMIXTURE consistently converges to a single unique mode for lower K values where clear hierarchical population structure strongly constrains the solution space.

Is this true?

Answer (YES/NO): NO